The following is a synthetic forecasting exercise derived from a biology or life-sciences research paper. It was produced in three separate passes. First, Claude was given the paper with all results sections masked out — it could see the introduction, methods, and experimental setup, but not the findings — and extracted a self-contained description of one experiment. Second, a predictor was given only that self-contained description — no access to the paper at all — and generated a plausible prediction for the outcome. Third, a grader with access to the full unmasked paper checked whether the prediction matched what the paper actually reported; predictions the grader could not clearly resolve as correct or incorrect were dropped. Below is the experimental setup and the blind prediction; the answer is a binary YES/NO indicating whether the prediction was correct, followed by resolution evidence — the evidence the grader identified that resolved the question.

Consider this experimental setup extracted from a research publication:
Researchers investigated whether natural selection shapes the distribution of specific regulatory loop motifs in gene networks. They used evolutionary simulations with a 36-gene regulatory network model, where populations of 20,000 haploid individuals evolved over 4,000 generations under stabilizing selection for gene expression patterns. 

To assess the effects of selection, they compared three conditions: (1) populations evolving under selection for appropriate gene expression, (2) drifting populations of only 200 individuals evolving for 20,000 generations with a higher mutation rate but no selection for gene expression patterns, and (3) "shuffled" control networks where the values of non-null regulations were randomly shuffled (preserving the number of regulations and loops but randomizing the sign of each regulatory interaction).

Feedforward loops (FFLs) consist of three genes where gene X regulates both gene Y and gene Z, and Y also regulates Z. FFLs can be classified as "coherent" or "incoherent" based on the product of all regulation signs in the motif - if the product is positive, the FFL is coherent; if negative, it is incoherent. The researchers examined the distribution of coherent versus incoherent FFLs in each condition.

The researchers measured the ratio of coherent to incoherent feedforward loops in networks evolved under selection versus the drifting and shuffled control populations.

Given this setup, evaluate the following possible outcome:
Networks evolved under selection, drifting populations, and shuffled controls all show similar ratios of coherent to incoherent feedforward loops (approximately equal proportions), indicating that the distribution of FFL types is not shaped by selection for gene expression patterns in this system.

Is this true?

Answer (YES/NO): NO